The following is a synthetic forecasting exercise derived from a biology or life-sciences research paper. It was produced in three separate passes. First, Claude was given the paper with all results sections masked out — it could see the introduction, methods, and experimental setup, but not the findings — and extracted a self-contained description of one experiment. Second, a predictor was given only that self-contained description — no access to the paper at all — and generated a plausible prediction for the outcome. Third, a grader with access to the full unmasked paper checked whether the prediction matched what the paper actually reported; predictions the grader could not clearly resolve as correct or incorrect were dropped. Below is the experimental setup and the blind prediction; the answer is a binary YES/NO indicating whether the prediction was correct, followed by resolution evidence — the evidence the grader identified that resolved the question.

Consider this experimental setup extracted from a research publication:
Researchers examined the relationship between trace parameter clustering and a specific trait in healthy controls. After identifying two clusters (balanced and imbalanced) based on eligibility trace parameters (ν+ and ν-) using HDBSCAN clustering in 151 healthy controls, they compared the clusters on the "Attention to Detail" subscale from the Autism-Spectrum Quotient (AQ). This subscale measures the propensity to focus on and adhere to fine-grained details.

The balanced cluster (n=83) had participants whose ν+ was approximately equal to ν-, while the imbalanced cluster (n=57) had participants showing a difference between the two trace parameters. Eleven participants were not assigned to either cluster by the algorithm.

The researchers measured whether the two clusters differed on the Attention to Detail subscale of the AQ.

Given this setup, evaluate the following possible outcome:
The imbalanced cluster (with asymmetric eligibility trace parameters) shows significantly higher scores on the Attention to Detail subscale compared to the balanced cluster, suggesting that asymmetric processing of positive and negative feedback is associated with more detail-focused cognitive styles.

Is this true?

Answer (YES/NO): YES